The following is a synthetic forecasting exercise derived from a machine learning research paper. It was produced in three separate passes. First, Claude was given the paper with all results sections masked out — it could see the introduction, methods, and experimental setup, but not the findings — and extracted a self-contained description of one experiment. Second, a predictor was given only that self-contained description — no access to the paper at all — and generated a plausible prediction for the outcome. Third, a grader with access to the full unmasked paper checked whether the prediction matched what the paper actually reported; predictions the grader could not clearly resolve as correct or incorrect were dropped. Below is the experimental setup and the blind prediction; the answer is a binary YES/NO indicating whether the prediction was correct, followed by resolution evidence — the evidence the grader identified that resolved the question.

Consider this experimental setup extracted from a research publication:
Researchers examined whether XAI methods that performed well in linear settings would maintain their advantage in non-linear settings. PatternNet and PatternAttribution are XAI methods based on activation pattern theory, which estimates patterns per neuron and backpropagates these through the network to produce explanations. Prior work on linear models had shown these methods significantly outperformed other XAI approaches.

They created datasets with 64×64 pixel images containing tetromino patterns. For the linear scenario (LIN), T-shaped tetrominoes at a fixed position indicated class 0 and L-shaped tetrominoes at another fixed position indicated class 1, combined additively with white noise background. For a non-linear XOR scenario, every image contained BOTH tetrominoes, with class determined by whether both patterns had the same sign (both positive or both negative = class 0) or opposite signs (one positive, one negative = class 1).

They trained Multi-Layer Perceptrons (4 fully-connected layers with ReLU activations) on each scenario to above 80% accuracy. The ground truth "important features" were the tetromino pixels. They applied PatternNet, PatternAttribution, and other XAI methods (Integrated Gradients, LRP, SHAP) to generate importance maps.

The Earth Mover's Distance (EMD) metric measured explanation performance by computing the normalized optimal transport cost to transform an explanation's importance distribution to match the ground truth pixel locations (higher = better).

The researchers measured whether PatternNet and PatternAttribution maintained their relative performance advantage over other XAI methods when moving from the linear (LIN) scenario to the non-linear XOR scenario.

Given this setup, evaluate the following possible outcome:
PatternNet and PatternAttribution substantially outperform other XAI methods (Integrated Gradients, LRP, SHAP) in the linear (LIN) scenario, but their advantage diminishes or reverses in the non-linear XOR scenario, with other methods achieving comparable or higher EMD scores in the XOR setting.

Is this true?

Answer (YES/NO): NO